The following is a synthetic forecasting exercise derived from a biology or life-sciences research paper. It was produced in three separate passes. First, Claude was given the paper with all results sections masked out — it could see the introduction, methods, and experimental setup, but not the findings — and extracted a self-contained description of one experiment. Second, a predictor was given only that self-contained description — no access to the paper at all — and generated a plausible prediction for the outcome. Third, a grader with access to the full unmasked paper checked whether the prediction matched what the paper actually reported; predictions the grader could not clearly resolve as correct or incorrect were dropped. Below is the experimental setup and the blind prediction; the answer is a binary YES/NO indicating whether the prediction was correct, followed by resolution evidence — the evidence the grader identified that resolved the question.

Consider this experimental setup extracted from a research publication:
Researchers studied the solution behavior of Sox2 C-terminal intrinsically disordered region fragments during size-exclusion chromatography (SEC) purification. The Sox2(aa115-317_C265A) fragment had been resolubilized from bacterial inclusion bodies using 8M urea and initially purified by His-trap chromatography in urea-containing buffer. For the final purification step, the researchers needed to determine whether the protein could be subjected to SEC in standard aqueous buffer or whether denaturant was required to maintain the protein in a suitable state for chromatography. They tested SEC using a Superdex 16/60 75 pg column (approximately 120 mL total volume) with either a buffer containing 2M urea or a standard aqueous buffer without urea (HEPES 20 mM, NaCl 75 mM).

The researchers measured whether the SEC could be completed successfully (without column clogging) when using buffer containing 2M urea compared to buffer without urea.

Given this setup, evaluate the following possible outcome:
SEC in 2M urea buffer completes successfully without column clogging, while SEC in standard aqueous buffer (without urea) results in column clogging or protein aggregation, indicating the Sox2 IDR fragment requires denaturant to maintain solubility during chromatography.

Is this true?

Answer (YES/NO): YES